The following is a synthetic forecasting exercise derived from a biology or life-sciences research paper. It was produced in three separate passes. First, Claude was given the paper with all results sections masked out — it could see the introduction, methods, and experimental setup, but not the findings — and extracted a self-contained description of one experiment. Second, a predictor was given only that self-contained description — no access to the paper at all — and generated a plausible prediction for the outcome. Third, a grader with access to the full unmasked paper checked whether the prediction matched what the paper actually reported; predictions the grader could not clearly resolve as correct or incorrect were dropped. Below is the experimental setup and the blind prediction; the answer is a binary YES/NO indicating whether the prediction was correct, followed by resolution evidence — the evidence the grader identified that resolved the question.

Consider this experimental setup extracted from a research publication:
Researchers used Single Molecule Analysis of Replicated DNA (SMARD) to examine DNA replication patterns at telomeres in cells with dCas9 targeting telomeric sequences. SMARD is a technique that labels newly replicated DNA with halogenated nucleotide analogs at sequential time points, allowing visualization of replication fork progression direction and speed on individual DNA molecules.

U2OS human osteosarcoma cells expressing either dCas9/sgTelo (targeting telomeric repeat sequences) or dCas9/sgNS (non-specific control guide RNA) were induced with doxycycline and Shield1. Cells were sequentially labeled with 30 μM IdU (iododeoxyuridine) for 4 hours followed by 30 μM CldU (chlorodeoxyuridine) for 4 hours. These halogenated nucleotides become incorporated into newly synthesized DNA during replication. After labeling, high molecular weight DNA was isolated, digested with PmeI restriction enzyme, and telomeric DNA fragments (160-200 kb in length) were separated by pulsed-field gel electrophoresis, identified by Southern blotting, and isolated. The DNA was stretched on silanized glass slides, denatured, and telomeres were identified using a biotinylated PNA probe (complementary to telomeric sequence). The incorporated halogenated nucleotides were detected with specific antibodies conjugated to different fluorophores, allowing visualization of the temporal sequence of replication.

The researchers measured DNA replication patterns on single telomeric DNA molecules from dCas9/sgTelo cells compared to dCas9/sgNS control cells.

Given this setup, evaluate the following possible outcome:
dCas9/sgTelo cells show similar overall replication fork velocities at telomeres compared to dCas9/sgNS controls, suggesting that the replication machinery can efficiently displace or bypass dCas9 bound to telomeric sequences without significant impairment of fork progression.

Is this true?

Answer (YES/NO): NO